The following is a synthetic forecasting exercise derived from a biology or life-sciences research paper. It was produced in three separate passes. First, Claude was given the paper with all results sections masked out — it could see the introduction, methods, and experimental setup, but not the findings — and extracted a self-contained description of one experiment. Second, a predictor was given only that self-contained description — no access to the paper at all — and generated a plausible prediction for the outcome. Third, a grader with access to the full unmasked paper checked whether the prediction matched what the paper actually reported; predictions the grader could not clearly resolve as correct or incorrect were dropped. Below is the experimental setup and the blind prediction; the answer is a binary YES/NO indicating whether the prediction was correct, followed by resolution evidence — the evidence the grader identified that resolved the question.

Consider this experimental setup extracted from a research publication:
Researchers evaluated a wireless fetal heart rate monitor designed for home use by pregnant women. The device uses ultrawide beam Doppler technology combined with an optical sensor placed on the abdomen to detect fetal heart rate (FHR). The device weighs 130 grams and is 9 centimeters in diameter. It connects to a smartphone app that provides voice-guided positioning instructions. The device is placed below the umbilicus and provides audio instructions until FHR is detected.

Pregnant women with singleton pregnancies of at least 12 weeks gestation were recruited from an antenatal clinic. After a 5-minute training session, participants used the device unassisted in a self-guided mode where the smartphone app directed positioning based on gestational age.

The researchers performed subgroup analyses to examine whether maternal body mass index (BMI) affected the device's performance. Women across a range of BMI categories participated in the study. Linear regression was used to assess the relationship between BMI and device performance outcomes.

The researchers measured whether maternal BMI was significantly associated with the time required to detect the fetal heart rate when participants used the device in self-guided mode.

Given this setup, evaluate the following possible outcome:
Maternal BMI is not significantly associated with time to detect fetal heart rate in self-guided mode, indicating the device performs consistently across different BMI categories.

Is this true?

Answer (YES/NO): YES